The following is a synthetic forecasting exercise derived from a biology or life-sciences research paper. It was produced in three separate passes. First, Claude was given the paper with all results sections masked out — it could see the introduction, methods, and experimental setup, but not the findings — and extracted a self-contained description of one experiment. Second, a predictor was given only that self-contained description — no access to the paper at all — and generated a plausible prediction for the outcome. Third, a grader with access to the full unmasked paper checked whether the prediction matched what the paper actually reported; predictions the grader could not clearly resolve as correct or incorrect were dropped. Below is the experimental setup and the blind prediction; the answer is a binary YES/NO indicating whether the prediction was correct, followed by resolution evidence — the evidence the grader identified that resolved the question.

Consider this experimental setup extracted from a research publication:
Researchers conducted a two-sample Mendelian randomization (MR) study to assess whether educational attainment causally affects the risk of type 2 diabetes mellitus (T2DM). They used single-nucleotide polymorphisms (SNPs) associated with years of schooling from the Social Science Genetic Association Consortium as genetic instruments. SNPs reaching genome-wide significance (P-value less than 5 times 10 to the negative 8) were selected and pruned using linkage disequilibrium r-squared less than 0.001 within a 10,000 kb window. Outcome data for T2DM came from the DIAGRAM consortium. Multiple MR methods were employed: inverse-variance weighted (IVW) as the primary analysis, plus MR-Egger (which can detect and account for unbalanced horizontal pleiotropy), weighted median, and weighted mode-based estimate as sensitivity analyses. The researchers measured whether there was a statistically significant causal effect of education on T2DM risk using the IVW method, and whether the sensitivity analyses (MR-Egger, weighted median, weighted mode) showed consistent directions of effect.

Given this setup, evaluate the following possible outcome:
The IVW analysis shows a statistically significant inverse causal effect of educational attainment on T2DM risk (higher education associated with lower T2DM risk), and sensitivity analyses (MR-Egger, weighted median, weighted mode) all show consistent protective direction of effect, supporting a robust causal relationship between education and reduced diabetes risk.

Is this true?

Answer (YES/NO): NO